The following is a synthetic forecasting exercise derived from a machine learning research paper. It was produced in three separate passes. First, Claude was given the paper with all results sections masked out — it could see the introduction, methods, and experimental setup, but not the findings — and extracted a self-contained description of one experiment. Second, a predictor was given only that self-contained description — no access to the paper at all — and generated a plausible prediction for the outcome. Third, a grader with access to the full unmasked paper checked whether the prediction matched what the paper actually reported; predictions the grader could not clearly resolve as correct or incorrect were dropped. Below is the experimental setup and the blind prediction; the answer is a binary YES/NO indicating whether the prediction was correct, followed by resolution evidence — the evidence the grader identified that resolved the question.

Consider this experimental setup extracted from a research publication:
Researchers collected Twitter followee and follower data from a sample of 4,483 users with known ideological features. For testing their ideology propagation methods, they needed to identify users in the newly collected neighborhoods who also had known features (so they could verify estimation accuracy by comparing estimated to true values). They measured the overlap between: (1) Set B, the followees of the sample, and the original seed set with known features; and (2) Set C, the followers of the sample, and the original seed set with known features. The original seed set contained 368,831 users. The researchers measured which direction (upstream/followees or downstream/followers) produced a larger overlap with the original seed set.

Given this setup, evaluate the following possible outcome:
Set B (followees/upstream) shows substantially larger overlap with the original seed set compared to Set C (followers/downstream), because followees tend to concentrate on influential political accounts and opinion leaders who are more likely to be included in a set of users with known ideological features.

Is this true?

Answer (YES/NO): NO